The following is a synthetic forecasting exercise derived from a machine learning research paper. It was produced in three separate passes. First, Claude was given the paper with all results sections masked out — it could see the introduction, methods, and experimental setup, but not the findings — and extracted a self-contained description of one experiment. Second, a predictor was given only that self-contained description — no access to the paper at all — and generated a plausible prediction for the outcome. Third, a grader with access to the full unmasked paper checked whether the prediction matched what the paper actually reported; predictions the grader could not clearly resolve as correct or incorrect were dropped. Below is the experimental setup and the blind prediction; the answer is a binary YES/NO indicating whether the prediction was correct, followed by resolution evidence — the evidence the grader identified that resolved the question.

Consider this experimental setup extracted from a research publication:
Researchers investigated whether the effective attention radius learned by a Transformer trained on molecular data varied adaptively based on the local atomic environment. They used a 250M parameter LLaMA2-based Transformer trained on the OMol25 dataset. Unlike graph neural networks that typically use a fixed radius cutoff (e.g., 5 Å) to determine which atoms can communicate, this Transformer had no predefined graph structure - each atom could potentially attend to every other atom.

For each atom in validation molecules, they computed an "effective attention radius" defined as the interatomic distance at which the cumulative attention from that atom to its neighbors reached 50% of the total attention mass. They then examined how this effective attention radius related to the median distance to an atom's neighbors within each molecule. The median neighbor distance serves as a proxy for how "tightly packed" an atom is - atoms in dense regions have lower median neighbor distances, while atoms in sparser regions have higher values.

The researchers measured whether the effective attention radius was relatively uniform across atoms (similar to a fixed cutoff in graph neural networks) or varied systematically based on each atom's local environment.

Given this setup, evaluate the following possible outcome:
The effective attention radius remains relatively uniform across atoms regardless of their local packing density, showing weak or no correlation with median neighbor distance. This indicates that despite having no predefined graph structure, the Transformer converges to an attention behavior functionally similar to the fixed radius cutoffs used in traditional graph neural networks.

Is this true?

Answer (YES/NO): NO